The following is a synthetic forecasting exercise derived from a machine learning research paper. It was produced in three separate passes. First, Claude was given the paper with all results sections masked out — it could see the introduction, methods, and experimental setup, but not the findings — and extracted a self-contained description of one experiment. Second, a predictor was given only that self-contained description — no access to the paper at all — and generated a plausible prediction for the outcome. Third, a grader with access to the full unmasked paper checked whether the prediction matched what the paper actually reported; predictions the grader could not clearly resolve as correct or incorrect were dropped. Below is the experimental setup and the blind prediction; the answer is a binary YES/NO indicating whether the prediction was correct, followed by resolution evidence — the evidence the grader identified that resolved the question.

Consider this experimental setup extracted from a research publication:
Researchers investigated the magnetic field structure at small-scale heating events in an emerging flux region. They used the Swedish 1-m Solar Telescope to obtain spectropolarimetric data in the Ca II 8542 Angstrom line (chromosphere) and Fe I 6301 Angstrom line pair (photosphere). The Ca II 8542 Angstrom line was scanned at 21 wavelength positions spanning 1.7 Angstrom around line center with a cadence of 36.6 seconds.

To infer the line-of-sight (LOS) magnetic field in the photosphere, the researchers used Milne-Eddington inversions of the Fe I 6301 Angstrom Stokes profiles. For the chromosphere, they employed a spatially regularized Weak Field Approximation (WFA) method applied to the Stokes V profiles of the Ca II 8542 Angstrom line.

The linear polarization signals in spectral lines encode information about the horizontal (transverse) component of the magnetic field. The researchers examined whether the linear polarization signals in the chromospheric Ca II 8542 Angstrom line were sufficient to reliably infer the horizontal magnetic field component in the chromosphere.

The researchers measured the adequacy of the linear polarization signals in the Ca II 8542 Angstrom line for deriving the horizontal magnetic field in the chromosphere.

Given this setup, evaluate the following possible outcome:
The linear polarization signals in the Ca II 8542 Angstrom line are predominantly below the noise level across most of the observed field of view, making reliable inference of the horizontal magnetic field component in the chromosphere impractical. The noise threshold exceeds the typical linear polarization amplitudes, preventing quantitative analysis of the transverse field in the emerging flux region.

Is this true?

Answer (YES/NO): NO